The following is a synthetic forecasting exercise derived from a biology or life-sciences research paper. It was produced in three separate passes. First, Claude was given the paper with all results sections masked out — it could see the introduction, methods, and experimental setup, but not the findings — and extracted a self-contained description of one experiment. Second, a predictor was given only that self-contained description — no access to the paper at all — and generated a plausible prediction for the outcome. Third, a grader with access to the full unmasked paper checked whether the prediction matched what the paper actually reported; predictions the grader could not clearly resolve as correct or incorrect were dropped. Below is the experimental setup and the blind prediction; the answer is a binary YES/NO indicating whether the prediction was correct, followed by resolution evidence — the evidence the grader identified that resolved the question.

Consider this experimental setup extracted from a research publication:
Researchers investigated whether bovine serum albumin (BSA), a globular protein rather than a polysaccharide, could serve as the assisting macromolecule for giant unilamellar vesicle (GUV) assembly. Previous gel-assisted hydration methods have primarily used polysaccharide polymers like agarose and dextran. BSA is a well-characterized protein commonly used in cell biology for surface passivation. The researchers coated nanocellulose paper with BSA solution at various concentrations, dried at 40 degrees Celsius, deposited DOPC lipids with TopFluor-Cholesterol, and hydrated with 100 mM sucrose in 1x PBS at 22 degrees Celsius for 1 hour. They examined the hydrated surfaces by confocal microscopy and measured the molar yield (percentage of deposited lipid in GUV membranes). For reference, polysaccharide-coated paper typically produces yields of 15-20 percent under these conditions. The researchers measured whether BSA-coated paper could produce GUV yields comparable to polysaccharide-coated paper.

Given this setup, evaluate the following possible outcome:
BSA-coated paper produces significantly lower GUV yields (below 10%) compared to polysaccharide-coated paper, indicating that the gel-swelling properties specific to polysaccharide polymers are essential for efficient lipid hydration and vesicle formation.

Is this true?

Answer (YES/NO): NO